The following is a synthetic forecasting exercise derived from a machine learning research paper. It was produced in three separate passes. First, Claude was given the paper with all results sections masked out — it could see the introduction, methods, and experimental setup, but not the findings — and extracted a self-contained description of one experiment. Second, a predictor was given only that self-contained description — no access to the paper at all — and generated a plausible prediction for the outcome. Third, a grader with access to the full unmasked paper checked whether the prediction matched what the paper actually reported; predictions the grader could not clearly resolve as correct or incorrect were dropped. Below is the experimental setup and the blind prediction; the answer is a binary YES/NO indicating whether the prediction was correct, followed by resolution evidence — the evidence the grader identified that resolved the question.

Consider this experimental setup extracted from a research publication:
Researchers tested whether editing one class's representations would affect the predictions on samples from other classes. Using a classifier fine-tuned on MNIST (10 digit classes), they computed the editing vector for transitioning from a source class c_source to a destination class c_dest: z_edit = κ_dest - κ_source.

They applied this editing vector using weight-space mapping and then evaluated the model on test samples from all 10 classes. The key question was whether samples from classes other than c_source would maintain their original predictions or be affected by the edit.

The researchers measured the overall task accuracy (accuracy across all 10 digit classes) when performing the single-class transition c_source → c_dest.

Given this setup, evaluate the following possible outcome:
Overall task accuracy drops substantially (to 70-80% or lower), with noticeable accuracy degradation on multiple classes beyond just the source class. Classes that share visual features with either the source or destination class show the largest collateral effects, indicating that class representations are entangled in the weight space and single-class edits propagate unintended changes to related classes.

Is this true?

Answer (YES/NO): NO